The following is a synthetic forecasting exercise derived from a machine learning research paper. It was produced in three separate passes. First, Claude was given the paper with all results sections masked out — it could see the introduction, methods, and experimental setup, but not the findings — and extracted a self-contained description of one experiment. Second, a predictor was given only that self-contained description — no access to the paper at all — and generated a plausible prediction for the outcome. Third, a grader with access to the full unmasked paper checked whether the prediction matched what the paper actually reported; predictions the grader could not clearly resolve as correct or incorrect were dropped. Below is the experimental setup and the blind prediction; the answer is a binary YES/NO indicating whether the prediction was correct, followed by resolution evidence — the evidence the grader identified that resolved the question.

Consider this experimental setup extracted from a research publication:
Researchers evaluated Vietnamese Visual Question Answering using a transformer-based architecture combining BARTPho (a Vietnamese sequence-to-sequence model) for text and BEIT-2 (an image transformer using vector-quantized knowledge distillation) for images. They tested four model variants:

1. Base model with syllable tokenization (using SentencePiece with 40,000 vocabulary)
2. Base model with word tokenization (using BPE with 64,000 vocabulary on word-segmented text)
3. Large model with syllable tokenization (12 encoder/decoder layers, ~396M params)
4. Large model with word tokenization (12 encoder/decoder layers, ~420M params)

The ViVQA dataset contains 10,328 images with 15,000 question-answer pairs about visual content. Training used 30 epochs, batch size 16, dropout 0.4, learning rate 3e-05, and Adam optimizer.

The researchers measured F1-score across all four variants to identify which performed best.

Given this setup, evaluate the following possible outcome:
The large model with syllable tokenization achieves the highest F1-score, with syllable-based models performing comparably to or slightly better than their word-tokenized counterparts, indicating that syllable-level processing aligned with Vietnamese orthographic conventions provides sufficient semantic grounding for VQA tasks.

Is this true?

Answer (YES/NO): YES